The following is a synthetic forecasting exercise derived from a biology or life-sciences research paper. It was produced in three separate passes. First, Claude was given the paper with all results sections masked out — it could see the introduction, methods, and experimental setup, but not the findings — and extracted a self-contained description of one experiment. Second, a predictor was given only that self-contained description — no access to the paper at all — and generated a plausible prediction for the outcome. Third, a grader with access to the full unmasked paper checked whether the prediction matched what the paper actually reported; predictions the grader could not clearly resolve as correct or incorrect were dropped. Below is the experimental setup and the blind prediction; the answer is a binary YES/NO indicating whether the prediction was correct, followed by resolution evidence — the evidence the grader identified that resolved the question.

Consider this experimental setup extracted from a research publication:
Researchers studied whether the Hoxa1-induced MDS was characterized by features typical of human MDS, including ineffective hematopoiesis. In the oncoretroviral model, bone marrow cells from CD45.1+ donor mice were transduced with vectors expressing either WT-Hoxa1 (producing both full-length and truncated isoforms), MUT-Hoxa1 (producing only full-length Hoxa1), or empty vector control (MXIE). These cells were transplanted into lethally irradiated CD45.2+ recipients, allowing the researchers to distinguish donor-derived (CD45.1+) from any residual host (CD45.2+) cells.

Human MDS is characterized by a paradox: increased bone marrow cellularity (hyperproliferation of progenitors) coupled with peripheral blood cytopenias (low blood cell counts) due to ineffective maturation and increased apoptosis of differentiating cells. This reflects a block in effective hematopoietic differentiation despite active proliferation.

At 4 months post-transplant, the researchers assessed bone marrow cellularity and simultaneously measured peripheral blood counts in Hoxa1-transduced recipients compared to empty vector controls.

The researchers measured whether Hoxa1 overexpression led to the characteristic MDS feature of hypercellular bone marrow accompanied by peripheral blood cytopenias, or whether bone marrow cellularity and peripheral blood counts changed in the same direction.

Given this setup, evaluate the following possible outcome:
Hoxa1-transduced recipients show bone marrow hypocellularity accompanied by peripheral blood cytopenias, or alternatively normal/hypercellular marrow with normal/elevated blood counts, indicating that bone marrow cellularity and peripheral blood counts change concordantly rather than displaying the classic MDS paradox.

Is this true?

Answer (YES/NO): NO